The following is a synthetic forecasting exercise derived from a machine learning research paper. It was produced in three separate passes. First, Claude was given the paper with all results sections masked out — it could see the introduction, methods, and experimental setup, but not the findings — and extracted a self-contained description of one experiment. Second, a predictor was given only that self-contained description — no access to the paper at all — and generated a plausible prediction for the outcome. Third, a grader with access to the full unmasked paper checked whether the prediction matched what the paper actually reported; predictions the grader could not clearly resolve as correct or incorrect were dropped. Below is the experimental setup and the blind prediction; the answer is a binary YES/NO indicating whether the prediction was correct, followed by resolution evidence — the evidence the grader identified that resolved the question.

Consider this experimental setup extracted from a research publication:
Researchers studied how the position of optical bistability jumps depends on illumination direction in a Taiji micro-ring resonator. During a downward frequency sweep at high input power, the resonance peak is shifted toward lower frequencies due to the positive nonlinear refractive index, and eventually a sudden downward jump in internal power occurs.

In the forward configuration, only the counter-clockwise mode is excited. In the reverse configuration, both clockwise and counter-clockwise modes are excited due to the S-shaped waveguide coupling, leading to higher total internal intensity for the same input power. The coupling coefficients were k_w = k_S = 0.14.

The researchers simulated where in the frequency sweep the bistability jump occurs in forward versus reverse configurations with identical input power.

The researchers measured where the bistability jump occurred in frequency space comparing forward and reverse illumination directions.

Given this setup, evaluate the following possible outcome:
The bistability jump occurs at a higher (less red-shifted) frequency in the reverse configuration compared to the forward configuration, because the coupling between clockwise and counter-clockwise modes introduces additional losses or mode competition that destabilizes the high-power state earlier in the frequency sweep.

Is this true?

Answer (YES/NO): NO